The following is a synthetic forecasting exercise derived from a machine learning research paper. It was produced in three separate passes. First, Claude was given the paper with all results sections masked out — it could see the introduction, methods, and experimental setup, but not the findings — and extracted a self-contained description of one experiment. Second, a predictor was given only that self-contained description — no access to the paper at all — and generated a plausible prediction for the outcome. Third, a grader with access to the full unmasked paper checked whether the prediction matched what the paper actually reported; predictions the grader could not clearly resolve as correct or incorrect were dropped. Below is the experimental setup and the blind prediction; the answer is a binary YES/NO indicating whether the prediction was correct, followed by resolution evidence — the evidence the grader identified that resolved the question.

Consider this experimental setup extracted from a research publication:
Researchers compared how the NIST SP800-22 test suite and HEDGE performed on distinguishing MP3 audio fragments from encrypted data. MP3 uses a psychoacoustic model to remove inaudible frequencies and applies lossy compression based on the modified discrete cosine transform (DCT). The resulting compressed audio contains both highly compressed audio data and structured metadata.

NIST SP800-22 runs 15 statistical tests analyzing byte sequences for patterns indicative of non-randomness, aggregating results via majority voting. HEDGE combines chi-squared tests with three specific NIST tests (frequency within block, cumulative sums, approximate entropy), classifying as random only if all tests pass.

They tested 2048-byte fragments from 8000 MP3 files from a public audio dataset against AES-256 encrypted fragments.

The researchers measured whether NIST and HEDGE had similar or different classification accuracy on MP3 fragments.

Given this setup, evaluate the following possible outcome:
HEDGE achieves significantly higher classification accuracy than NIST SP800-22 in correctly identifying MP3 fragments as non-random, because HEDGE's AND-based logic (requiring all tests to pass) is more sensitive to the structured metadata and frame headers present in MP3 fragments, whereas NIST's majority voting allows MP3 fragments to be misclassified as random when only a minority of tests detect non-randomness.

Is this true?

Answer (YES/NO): NO